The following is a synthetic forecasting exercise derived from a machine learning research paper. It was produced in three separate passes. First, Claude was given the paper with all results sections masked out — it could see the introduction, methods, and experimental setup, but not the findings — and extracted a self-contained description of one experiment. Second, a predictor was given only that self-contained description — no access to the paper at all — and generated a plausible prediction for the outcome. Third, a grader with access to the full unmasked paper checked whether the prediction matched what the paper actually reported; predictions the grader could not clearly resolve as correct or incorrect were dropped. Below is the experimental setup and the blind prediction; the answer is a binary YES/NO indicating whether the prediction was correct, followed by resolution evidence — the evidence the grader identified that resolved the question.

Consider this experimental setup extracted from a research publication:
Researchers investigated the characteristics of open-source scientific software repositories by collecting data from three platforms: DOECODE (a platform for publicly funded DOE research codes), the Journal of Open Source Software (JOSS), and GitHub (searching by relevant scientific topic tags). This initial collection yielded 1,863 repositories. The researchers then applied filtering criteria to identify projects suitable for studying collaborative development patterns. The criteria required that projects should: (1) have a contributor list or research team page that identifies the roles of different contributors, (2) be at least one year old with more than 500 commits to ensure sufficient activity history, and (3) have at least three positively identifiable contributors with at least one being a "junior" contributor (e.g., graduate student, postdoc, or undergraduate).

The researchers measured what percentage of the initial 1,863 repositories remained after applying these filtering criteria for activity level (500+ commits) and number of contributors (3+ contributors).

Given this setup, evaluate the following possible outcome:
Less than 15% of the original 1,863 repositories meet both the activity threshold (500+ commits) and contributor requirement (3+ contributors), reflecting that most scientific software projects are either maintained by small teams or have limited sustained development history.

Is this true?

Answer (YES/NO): NO